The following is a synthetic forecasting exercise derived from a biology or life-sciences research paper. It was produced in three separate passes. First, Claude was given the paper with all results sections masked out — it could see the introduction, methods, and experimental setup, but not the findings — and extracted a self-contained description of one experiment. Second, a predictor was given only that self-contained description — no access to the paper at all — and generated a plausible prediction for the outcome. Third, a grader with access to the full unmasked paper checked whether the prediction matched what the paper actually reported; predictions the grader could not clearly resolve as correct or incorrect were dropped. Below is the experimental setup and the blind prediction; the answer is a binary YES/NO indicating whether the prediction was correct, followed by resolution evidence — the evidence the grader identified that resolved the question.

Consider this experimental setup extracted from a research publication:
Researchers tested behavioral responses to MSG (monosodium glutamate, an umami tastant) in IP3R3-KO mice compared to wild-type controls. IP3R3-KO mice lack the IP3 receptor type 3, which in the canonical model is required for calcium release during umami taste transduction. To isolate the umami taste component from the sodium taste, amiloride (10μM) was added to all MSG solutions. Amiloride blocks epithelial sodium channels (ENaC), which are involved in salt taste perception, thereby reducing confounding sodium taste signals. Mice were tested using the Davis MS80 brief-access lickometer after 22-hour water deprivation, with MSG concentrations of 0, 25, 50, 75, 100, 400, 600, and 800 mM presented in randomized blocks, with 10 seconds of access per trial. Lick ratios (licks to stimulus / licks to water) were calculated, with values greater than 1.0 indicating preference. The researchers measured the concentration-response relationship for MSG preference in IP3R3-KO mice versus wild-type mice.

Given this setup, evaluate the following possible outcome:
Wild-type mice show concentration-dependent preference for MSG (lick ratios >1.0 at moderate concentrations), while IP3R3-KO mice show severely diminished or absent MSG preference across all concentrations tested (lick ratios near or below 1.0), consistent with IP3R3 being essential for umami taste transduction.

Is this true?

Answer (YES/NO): YES